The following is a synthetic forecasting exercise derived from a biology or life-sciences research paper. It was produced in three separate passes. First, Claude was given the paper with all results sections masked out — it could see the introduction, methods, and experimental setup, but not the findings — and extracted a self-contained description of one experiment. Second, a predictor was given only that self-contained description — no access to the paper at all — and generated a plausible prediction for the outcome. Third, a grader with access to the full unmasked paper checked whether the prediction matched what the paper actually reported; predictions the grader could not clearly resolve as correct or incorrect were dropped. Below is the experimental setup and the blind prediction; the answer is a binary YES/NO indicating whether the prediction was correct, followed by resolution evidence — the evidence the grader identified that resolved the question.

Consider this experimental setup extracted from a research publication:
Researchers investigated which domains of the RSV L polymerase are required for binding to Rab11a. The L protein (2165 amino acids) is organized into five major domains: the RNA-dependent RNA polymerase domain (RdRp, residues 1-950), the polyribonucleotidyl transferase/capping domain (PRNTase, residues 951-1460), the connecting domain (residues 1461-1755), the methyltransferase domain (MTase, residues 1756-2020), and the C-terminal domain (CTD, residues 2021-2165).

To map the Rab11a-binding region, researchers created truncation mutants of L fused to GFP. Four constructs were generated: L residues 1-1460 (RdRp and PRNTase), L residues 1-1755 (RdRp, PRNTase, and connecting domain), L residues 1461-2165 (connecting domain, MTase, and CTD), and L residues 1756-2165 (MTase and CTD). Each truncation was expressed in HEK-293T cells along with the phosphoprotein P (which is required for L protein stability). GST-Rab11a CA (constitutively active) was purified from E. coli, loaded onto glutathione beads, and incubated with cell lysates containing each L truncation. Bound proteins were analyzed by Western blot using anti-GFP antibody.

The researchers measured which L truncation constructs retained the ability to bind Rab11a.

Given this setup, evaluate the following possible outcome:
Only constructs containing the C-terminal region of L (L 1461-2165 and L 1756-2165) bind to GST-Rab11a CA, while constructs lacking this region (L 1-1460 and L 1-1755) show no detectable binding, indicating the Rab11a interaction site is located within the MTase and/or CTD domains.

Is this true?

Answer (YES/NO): YES